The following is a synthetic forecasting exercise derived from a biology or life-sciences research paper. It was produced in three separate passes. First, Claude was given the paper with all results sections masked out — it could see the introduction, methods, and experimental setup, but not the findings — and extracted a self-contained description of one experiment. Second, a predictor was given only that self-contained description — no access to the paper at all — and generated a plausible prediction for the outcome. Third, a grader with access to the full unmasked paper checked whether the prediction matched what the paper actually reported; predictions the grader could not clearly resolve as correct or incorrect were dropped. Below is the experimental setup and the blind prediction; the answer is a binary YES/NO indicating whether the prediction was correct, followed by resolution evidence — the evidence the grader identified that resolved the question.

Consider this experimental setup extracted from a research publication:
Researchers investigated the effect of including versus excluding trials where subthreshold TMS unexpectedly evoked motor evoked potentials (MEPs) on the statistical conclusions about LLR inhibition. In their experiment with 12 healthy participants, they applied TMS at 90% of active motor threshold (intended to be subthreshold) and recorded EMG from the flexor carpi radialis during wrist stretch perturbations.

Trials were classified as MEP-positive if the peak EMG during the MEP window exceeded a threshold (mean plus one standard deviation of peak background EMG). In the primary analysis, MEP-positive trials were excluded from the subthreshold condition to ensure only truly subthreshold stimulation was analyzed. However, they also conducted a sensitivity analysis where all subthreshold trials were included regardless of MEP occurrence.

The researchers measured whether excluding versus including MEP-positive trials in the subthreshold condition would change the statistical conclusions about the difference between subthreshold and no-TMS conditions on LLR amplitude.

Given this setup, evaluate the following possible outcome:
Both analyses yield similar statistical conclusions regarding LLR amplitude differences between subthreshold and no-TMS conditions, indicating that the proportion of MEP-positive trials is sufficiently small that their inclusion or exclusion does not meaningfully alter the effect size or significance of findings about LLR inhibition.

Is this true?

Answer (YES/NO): YES